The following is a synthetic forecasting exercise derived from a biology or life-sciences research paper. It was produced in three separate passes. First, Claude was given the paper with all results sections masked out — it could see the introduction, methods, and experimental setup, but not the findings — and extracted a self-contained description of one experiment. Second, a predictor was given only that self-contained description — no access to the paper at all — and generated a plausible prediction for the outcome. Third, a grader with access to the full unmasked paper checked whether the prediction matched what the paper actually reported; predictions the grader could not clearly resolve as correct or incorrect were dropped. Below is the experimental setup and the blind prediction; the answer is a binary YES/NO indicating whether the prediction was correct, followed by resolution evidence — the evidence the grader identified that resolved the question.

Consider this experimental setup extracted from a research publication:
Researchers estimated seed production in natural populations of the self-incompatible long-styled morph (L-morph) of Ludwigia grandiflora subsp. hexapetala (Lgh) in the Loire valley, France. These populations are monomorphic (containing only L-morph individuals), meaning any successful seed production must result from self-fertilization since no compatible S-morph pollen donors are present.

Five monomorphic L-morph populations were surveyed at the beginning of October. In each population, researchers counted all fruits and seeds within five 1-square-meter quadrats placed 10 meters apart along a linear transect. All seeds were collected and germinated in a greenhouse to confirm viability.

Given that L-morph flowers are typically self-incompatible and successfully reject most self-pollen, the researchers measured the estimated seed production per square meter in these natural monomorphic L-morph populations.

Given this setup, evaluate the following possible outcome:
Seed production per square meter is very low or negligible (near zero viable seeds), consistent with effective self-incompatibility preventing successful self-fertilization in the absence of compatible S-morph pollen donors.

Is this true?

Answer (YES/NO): NO